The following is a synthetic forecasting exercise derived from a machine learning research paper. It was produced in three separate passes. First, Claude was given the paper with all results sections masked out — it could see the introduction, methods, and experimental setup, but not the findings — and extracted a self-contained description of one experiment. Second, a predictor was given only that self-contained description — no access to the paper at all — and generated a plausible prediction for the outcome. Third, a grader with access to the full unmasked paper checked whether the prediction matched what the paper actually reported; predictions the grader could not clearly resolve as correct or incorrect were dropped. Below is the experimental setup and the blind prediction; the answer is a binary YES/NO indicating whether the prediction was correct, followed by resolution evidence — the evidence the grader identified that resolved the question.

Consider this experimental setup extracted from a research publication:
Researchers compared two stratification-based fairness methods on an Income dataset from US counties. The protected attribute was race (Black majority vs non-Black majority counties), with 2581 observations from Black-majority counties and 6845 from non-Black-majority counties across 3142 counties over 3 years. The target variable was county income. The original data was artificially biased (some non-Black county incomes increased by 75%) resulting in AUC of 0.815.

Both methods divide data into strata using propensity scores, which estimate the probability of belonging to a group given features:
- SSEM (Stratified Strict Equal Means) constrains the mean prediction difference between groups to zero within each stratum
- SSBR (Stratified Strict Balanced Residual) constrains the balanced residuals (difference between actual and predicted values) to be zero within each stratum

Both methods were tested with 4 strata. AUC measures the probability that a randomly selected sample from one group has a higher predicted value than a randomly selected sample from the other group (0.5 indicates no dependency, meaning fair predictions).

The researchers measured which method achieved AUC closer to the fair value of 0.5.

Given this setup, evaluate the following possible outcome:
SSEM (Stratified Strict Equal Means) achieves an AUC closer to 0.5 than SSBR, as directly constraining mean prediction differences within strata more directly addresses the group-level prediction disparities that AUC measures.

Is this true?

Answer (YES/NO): YES